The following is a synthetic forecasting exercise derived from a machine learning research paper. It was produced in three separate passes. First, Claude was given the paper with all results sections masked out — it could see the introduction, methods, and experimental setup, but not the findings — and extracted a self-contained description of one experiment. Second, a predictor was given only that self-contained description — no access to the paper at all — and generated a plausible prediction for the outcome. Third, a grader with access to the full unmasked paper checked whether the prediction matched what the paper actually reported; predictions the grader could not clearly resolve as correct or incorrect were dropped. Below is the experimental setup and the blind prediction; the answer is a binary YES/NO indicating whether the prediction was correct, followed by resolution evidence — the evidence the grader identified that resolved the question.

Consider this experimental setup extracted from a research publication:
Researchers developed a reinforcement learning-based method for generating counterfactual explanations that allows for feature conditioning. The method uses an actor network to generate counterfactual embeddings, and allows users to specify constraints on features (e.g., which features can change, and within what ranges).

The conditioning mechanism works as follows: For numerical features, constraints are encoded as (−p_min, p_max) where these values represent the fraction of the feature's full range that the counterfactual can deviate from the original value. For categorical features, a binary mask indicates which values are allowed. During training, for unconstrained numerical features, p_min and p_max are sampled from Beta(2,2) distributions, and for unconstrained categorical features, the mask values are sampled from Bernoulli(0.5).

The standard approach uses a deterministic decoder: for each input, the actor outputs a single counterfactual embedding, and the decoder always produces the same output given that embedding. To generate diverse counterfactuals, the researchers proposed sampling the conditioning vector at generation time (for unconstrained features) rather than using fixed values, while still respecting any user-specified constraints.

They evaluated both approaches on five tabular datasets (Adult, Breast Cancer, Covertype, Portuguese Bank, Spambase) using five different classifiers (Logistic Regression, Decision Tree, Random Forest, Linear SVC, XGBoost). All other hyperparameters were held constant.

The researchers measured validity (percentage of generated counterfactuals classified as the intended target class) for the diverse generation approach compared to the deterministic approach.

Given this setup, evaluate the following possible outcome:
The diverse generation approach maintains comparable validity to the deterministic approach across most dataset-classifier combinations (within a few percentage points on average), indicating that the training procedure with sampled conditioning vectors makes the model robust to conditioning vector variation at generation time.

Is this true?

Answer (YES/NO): YES